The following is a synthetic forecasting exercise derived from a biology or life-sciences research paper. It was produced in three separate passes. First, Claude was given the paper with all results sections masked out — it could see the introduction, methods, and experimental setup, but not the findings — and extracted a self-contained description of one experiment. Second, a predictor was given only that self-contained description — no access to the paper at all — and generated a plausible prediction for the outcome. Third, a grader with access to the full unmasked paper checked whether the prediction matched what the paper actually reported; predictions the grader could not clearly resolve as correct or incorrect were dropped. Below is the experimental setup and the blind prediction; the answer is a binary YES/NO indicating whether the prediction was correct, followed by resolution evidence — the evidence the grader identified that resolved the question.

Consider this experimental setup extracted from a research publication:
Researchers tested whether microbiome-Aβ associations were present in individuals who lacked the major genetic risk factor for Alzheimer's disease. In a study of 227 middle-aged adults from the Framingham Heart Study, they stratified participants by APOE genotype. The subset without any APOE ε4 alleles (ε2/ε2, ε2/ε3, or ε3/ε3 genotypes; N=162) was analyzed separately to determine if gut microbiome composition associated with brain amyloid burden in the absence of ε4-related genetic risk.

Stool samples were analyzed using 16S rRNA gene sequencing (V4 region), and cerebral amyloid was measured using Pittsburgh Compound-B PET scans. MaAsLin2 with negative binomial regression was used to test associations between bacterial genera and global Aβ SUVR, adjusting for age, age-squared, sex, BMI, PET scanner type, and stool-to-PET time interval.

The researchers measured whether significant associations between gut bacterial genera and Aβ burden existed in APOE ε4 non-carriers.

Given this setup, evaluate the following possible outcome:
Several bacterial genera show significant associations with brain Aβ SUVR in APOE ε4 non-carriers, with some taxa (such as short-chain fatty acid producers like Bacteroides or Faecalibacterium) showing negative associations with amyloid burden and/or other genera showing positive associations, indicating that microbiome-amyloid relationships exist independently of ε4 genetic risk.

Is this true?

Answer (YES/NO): YES